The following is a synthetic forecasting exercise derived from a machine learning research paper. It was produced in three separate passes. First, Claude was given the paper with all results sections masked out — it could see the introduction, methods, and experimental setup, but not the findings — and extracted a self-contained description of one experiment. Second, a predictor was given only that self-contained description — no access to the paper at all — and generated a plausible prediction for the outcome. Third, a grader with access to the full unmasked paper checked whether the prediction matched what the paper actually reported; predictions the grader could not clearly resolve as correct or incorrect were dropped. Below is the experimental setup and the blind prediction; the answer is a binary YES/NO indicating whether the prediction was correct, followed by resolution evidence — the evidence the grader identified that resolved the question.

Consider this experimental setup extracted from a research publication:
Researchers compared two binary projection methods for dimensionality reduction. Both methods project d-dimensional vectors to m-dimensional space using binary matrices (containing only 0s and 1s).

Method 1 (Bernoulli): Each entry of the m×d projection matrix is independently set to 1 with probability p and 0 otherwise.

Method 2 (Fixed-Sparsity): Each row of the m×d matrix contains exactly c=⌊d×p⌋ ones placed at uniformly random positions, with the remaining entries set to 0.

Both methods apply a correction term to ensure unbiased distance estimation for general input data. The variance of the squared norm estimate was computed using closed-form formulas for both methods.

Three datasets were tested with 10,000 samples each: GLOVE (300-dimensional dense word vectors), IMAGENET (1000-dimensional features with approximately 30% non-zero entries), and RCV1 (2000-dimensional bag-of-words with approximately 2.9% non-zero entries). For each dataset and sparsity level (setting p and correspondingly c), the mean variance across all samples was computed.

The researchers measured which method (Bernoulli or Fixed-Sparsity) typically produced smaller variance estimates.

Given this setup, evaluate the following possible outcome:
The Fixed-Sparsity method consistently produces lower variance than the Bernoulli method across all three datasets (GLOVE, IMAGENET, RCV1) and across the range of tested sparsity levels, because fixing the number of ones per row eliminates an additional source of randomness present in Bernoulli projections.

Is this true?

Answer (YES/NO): NO